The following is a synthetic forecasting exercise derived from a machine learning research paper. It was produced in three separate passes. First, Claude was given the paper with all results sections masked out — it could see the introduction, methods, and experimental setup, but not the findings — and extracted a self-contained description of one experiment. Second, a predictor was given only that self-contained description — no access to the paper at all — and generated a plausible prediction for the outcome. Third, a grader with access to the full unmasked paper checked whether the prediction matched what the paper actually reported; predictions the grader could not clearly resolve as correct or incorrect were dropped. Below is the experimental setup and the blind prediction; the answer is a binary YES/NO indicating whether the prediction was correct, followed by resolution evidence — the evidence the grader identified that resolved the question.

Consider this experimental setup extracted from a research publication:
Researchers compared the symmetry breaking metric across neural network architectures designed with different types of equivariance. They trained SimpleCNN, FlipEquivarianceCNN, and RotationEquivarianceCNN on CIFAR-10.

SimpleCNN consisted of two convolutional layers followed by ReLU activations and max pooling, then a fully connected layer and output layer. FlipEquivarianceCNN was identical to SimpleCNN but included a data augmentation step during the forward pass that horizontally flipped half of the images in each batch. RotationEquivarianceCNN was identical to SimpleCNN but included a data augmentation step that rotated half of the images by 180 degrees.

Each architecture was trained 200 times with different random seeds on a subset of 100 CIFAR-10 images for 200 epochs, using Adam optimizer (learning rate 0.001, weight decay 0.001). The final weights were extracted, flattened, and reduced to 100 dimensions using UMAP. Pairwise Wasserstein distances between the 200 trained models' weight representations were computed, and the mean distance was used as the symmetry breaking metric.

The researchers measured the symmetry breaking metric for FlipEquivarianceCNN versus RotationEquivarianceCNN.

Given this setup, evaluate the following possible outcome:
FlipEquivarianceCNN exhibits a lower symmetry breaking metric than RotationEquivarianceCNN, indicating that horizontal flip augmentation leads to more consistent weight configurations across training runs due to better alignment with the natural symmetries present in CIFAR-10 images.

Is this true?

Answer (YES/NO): NO